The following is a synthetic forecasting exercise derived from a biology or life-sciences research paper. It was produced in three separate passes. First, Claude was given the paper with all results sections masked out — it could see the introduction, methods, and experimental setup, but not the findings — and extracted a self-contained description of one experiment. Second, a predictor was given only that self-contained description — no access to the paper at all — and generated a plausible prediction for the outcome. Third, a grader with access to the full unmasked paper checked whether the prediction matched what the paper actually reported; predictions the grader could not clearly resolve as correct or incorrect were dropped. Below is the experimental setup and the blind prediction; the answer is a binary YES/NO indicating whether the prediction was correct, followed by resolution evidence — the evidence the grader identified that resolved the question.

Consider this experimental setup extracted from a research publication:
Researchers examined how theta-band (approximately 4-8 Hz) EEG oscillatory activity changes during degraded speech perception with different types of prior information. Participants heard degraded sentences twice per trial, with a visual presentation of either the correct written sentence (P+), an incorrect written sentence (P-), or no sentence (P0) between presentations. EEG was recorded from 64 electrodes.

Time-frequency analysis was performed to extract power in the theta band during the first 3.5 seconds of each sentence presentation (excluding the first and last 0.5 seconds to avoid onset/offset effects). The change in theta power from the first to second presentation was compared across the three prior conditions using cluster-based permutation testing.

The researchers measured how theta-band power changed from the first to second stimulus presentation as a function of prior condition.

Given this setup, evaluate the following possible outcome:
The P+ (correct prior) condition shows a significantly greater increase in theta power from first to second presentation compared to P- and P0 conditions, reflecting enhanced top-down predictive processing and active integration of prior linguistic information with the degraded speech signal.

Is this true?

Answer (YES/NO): NO